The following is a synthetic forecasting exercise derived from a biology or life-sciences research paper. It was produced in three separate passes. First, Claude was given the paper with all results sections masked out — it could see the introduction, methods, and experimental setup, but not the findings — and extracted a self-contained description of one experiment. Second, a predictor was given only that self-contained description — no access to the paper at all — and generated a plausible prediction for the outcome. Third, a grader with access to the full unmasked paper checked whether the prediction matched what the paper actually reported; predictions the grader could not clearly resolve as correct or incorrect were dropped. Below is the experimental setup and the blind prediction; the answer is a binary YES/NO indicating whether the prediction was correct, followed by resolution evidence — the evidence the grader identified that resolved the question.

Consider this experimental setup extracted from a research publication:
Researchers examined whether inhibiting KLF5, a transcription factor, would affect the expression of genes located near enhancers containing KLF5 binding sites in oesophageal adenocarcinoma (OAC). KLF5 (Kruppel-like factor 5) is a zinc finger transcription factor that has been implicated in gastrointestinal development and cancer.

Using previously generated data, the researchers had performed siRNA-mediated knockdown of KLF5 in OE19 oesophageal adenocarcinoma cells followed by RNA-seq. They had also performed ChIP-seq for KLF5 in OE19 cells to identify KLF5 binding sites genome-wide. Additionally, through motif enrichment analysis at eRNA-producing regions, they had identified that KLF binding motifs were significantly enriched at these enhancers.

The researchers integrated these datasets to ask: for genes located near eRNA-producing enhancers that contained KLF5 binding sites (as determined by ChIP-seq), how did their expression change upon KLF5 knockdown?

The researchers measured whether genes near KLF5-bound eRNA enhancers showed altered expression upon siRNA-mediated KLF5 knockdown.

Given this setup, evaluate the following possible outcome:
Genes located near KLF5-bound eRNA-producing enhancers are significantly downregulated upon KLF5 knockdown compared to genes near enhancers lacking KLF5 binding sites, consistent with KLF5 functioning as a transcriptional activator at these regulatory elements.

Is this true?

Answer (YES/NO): YES